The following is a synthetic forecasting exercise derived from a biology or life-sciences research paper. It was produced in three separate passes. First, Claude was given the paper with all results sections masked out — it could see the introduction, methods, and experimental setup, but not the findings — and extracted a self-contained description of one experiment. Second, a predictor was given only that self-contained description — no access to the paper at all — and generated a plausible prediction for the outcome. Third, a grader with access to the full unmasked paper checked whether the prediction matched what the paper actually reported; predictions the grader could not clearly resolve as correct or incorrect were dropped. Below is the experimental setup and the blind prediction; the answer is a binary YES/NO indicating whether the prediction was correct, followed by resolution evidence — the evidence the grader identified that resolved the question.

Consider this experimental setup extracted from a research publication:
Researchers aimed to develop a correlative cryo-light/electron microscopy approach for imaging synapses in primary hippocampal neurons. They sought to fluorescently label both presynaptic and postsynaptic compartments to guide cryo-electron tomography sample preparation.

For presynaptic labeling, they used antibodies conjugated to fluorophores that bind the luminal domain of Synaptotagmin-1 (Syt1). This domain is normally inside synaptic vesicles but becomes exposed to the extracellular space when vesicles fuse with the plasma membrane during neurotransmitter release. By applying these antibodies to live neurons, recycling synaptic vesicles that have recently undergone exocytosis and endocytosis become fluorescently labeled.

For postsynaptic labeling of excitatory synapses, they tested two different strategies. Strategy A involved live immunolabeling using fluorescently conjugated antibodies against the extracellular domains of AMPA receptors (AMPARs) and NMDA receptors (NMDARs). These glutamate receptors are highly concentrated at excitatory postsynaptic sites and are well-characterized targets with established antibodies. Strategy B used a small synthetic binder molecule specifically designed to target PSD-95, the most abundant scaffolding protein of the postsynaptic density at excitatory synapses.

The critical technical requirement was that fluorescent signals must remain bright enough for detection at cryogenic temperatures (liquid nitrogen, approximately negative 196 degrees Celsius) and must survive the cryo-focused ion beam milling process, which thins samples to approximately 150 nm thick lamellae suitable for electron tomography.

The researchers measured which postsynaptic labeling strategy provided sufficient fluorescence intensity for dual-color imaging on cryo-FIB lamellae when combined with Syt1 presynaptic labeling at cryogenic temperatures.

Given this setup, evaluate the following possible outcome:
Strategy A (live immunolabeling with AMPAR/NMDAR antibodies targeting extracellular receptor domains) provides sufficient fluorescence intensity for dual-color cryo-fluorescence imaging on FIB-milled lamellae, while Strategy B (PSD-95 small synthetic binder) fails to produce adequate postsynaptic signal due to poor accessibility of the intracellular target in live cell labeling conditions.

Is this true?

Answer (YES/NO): NO